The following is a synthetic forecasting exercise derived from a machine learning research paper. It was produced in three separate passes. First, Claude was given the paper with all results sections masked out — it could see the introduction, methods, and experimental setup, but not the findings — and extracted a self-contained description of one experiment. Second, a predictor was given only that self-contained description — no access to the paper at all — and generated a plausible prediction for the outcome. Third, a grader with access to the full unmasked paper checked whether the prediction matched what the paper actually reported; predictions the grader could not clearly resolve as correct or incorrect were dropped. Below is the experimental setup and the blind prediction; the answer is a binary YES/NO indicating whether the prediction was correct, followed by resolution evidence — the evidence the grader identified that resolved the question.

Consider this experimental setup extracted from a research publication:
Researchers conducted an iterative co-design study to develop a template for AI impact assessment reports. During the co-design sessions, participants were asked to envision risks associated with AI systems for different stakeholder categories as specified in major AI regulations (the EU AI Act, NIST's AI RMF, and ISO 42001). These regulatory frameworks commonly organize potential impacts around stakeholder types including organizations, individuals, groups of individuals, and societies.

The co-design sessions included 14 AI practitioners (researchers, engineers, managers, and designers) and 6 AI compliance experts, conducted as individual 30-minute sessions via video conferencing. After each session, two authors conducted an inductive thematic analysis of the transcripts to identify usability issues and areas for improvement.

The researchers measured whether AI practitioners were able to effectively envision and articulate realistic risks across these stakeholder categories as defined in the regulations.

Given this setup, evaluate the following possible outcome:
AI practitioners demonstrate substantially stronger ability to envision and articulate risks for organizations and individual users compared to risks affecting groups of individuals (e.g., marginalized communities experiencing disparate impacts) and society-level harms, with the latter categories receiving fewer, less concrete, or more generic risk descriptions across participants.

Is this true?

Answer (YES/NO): NO